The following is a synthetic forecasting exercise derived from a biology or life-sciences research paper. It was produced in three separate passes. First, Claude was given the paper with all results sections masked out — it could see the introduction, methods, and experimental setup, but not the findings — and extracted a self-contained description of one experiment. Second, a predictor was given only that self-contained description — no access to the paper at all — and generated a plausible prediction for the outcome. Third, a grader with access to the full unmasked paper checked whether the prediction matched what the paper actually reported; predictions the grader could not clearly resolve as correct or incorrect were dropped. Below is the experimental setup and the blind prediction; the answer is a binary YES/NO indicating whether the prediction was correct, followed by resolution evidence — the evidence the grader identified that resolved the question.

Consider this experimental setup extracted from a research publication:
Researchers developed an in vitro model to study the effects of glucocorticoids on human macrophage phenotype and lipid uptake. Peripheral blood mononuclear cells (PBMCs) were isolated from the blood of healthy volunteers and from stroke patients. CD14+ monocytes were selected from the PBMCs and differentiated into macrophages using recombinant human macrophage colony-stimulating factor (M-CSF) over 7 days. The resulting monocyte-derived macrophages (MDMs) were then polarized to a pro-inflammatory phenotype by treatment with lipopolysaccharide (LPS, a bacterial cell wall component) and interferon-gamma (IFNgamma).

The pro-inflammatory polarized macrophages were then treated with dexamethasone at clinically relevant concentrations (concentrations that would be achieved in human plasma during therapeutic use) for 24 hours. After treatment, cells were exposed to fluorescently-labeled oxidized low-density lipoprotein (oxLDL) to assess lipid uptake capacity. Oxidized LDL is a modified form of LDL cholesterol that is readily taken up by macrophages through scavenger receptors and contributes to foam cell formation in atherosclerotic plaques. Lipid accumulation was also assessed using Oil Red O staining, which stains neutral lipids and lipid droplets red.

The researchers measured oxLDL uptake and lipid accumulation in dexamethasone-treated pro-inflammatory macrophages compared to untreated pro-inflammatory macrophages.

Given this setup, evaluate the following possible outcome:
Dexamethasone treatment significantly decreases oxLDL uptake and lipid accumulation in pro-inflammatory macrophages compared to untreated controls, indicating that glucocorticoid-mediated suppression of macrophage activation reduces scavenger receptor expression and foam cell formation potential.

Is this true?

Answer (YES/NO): YES